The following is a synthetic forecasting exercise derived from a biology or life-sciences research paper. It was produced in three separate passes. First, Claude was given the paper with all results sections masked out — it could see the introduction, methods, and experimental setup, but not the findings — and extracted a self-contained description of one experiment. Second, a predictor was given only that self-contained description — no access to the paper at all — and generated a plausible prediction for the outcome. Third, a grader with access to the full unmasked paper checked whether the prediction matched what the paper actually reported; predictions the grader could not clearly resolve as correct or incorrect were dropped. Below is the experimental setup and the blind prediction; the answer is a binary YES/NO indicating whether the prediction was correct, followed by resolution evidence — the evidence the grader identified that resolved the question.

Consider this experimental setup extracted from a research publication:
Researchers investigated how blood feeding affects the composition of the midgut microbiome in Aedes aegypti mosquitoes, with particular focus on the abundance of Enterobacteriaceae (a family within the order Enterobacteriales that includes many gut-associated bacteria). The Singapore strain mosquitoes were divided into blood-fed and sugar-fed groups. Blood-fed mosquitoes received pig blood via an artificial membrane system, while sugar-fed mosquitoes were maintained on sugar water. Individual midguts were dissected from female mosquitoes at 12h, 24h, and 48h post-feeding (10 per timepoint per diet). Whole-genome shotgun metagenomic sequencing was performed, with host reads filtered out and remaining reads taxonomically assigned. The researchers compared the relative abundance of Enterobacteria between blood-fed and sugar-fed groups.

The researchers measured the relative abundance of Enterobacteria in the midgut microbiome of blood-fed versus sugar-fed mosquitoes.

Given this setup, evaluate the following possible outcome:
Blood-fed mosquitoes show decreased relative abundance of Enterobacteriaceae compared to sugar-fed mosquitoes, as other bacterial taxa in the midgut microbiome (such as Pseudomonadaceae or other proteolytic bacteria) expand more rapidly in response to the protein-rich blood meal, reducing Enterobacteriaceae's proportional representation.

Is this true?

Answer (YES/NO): NO